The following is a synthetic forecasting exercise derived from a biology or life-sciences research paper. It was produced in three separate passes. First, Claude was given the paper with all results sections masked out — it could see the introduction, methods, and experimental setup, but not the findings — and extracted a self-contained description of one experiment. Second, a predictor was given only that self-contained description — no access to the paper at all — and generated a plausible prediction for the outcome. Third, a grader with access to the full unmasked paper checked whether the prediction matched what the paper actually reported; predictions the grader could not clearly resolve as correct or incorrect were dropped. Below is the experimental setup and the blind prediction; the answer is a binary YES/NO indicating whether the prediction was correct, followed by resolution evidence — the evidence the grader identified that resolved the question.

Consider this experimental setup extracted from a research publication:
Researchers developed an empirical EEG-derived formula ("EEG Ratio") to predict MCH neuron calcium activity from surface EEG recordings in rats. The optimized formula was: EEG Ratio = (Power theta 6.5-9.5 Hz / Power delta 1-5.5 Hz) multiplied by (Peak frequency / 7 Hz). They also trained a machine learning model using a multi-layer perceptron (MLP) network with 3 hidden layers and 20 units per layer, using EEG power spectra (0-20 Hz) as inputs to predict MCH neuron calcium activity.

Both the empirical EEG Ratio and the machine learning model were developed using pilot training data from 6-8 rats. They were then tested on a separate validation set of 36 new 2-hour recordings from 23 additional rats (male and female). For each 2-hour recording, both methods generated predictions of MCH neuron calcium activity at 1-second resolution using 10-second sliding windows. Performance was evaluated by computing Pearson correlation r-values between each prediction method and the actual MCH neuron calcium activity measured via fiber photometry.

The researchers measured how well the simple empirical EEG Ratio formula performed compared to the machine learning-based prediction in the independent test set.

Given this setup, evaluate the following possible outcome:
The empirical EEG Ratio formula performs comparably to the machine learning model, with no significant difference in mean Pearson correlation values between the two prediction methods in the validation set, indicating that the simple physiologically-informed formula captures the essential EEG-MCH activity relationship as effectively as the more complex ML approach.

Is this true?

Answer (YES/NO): YES